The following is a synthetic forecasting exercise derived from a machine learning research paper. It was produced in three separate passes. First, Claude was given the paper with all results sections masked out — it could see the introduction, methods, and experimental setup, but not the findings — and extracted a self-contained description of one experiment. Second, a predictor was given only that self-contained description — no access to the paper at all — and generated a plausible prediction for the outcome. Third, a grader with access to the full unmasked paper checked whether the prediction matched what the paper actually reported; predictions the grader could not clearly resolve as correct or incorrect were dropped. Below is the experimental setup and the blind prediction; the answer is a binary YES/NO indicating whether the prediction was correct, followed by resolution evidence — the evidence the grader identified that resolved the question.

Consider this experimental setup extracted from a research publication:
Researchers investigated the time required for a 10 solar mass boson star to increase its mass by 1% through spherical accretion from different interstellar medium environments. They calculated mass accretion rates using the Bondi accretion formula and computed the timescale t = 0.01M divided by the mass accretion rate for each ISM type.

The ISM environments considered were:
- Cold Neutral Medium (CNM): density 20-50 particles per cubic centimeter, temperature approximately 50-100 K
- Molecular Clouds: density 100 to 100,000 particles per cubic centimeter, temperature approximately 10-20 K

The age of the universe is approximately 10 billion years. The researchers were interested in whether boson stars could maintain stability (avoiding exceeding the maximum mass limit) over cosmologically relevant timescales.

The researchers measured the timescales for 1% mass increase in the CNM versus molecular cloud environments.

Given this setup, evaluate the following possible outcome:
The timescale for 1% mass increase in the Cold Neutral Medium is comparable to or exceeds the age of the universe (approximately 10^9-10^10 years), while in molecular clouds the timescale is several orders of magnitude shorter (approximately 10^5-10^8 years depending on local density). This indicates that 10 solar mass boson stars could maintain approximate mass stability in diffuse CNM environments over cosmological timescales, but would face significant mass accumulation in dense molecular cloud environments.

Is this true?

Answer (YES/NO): NO